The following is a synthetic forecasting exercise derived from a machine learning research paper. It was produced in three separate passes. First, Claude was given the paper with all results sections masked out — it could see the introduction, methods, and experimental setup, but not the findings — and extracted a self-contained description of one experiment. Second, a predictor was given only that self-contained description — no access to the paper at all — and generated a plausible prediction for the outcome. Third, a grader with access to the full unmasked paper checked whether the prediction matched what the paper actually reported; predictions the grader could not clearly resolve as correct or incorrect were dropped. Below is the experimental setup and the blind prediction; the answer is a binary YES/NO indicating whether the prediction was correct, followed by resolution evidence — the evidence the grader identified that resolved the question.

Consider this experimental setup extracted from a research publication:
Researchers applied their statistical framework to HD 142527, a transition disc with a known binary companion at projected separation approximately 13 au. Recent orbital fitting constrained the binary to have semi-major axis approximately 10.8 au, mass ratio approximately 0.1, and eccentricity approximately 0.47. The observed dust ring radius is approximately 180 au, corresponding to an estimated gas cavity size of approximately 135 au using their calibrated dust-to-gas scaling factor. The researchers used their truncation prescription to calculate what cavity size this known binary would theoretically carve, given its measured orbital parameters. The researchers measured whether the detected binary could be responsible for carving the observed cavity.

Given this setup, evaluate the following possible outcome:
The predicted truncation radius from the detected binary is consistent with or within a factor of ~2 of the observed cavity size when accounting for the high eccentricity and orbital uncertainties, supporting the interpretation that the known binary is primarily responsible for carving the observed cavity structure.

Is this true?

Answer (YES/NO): NO